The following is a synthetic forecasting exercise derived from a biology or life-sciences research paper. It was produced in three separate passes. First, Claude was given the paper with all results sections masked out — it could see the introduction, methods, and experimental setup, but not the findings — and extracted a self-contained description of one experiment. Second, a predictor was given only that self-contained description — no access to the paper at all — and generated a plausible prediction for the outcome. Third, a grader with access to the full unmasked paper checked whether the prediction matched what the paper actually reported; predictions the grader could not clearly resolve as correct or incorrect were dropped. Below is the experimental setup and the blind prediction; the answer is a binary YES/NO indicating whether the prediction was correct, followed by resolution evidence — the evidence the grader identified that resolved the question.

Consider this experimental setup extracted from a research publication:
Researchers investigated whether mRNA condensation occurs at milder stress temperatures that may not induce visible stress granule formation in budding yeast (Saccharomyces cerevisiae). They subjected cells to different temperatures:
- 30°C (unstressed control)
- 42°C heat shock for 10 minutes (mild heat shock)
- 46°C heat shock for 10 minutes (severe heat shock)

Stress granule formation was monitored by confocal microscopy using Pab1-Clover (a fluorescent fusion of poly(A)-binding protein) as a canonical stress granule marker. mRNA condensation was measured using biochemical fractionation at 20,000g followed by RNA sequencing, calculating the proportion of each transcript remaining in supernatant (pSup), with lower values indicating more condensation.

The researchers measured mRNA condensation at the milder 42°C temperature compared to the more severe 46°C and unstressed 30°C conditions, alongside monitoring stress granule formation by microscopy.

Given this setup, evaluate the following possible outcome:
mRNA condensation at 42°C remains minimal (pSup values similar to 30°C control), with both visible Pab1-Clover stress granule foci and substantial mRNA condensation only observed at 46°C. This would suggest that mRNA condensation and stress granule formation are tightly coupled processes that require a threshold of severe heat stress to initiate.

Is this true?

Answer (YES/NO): NO